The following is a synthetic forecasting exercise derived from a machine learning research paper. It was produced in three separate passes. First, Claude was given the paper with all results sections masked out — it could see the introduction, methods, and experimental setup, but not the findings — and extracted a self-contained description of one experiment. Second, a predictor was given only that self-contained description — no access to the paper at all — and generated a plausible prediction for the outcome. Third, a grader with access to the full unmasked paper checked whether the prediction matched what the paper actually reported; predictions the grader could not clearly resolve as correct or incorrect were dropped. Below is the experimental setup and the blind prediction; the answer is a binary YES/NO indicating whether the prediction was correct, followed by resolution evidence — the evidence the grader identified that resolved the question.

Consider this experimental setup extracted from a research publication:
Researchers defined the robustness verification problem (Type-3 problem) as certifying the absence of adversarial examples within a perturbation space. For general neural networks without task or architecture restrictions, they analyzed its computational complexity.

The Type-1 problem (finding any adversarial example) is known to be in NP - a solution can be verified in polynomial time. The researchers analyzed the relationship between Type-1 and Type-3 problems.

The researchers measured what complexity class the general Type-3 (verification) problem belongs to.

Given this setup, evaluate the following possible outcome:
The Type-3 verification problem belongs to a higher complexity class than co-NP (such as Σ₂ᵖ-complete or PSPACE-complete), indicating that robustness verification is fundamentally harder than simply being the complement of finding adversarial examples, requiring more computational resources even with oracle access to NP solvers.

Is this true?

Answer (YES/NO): NO